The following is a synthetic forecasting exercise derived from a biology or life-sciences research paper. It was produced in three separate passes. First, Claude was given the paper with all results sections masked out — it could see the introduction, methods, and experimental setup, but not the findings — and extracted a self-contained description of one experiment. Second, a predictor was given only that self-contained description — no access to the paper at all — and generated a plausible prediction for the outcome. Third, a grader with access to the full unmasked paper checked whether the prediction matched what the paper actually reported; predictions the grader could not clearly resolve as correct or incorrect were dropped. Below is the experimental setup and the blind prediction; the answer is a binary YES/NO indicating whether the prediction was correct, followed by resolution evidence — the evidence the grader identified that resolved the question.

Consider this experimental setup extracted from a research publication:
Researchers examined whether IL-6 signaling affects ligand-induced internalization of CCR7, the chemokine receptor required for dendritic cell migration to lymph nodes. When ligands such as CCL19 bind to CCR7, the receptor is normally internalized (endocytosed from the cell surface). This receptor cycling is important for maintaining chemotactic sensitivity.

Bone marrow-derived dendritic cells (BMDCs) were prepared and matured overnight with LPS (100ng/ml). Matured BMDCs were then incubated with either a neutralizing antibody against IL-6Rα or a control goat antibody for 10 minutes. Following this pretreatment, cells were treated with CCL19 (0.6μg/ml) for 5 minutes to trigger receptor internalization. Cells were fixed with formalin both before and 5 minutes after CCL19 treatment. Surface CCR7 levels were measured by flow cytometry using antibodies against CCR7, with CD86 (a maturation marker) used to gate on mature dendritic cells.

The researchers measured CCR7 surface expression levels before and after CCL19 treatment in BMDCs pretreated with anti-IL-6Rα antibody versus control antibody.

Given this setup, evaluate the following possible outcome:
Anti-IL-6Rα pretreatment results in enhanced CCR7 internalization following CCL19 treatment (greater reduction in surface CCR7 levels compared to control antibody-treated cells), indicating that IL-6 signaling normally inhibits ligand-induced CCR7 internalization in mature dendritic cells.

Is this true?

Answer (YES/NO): NO